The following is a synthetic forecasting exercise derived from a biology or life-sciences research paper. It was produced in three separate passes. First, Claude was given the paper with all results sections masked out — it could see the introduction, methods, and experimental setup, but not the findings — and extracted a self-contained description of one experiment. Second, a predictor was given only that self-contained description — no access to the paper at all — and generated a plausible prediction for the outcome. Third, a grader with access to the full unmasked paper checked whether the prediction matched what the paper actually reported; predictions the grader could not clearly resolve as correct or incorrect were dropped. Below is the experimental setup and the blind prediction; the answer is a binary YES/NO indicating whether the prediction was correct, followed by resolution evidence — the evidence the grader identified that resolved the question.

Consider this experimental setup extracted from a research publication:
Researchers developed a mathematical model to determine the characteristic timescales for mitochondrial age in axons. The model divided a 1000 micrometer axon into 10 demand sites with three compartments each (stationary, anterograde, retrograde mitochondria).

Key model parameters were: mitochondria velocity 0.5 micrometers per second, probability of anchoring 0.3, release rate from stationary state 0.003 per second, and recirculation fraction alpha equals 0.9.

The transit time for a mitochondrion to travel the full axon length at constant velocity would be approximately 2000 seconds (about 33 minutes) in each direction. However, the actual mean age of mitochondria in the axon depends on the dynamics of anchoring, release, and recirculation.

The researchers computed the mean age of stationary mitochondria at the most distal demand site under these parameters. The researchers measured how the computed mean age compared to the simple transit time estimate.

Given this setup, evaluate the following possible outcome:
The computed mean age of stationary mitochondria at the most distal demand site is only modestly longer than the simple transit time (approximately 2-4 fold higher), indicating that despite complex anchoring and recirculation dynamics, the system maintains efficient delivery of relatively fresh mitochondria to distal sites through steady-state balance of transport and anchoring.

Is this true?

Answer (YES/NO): NO